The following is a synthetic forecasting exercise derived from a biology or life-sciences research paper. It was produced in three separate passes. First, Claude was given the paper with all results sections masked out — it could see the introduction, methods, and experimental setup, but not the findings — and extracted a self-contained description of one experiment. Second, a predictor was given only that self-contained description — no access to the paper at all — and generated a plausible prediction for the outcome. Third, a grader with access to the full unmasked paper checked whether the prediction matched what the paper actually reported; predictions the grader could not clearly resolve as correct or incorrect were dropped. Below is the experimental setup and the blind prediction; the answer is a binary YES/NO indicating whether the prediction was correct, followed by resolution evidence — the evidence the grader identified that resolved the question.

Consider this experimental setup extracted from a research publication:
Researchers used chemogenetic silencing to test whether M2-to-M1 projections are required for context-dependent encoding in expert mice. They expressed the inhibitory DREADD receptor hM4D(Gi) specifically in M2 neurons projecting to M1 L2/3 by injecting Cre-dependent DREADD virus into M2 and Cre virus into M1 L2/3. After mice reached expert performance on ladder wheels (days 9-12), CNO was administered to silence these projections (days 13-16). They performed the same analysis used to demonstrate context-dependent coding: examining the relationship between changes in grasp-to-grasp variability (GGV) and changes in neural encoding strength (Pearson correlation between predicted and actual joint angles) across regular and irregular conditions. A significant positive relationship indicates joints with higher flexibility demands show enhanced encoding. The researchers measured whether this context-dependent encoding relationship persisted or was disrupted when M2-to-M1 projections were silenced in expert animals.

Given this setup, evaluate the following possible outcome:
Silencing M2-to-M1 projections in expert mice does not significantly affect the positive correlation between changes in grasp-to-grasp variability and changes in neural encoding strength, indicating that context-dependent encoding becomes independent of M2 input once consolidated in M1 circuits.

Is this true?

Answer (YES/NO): NO